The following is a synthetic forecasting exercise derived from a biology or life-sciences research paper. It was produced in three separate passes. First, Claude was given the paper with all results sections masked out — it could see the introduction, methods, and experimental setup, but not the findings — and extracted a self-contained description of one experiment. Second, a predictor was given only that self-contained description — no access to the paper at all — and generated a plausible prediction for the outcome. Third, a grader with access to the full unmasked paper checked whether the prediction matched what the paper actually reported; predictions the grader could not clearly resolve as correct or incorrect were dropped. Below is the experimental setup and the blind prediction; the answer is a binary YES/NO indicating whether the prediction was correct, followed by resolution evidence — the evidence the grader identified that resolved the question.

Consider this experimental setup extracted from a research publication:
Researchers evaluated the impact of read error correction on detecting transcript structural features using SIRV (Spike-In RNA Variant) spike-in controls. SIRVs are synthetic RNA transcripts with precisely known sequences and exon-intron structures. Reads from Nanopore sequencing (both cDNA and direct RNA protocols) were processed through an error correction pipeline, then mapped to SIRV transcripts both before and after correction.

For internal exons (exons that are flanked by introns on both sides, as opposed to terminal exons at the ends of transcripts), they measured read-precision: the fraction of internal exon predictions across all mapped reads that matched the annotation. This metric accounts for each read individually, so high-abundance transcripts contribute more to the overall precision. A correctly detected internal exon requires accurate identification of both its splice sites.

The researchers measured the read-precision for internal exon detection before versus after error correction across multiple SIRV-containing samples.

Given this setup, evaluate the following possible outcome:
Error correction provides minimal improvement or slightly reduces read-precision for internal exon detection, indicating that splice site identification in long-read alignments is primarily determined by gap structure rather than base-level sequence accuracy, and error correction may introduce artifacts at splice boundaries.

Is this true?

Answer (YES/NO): NO